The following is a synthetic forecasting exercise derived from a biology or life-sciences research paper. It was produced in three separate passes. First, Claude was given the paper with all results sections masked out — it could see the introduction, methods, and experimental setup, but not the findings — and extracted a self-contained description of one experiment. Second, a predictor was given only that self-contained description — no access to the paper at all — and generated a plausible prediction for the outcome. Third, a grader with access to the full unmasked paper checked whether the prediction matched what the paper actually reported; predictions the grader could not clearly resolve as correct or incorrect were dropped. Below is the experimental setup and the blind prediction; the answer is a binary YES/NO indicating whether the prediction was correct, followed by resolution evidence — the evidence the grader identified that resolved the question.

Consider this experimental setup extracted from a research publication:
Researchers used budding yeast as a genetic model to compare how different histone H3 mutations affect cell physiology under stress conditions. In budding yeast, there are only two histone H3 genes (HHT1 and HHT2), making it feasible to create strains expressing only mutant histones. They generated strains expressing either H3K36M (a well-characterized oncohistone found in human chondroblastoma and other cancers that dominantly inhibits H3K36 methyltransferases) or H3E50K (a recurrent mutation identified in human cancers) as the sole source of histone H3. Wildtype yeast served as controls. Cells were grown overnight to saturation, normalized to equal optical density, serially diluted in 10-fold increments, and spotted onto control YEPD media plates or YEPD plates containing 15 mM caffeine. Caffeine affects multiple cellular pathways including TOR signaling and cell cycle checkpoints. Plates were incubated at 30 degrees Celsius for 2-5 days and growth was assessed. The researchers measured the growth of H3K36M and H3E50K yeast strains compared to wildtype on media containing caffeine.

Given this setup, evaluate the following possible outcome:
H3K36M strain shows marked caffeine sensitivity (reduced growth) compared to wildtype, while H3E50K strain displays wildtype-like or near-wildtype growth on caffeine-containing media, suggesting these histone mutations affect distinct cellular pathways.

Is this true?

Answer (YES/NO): NO